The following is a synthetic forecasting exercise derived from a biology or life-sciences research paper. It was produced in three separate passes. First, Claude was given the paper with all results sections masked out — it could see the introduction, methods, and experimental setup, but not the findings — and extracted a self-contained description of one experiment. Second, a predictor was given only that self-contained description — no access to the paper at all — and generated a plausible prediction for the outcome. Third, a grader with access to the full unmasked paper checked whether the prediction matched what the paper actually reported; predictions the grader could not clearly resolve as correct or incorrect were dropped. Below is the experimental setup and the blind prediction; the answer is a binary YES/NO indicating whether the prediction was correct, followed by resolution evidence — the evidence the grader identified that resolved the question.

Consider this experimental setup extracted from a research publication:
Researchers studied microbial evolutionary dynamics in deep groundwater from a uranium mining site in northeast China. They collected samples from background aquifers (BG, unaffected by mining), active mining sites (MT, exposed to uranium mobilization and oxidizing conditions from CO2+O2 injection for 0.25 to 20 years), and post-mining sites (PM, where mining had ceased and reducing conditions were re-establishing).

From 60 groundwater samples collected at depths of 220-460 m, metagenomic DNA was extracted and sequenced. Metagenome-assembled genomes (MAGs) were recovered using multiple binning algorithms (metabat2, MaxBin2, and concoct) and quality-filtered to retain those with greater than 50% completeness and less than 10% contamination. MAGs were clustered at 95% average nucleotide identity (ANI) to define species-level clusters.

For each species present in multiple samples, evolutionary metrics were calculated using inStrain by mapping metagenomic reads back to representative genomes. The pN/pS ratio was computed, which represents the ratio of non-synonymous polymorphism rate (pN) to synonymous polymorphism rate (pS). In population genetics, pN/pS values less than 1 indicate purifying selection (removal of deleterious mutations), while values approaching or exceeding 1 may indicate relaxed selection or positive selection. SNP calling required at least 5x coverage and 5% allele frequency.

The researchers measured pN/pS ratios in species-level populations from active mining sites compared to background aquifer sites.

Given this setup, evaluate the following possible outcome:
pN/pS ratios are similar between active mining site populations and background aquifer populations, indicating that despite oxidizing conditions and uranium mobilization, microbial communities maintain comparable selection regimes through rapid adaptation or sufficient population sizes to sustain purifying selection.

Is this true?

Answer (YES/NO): YES